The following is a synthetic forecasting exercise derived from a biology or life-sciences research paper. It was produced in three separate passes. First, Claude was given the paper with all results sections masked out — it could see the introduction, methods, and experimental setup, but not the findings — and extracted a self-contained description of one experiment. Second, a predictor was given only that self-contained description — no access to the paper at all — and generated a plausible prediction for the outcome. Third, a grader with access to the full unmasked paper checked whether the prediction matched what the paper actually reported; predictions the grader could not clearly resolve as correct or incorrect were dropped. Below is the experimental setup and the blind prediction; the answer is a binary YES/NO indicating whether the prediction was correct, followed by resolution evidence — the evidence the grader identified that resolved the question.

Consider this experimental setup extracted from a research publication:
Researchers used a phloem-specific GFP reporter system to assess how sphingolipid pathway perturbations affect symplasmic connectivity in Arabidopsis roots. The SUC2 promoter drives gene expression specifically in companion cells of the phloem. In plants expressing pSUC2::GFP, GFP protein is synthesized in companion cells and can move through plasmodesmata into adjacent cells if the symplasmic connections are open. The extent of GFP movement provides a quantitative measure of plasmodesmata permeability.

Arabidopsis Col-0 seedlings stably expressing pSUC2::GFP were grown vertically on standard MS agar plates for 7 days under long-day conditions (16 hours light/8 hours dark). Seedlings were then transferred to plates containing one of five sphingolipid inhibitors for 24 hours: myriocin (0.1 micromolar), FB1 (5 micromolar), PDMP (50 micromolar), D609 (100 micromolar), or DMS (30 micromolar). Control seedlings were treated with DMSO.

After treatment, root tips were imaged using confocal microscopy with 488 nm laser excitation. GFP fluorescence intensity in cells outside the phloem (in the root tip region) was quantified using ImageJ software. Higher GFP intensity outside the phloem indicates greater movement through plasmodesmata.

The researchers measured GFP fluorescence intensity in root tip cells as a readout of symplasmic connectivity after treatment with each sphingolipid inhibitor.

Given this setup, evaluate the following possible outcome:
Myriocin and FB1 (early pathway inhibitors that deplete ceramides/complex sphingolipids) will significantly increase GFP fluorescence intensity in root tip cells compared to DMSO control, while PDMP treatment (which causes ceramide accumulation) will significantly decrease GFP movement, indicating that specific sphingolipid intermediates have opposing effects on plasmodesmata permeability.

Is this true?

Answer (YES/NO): NO